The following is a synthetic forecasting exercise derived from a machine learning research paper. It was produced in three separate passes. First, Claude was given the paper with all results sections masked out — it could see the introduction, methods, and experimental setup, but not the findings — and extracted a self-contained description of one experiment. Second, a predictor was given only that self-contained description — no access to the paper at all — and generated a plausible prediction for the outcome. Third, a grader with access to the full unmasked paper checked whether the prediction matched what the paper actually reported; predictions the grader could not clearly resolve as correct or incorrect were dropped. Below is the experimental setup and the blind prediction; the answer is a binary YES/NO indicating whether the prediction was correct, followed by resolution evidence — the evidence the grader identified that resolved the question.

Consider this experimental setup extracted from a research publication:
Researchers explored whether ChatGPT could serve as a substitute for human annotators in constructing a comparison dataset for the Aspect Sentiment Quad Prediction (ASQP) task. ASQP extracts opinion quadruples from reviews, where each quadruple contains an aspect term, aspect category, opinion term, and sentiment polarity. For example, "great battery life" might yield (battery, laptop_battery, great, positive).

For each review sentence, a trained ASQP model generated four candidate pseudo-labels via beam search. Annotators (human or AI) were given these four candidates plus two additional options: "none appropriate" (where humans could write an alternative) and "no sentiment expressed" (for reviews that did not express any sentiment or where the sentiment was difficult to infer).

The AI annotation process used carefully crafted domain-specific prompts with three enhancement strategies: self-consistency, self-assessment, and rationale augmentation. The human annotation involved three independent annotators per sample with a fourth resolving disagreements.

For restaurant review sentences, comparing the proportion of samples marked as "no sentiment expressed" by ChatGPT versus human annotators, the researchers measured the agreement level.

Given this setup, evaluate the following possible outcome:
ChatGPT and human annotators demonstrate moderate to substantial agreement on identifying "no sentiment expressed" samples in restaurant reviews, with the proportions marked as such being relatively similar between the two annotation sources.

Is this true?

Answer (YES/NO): YES